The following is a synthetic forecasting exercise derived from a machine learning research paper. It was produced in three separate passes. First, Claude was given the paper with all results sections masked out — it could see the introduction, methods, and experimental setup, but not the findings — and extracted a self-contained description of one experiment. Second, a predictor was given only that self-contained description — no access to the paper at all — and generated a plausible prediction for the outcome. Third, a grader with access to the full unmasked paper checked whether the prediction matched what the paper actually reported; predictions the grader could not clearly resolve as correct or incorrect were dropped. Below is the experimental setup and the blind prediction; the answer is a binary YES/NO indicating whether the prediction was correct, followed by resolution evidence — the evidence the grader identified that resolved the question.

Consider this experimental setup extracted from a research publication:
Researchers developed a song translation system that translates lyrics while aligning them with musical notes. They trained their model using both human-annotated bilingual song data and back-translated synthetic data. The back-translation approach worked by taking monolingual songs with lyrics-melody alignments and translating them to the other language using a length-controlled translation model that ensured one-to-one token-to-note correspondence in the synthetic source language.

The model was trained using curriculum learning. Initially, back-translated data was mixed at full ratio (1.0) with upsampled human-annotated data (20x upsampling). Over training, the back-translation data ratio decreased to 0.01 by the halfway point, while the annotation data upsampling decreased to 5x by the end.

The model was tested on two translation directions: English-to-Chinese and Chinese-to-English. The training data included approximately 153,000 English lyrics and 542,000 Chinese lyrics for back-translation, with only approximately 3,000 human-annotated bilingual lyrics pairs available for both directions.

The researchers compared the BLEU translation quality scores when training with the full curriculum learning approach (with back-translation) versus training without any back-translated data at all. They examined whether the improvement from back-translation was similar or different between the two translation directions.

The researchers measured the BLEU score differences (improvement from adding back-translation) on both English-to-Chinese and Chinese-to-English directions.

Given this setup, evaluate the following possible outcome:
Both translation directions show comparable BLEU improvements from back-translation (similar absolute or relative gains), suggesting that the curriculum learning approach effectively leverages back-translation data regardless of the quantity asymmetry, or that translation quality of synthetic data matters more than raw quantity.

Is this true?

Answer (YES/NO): NO